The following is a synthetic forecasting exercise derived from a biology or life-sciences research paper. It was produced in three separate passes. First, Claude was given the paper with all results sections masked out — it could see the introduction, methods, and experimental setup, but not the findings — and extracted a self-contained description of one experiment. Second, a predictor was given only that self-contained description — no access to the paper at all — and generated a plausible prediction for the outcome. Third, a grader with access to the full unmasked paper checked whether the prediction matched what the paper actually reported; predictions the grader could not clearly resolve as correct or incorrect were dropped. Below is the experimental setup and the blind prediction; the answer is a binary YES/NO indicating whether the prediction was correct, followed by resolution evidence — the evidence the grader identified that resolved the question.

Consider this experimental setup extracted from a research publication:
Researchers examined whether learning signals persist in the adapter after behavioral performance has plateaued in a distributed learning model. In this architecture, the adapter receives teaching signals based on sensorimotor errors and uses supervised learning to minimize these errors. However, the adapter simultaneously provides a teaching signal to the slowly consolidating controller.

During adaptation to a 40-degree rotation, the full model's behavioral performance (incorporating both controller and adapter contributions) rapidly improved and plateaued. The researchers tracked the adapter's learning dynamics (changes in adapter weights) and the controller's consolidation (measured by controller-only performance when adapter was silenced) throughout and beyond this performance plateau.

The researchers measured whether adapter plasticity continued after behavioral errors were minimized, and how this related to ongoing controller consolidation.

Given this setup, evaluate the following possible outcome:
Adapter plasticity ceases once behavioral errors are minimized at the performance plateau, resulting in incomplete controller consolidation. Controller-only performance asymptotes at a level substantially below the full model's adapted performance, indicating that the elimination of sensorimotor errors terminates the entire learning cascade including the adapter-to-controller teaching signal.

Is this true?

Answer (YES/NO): NO